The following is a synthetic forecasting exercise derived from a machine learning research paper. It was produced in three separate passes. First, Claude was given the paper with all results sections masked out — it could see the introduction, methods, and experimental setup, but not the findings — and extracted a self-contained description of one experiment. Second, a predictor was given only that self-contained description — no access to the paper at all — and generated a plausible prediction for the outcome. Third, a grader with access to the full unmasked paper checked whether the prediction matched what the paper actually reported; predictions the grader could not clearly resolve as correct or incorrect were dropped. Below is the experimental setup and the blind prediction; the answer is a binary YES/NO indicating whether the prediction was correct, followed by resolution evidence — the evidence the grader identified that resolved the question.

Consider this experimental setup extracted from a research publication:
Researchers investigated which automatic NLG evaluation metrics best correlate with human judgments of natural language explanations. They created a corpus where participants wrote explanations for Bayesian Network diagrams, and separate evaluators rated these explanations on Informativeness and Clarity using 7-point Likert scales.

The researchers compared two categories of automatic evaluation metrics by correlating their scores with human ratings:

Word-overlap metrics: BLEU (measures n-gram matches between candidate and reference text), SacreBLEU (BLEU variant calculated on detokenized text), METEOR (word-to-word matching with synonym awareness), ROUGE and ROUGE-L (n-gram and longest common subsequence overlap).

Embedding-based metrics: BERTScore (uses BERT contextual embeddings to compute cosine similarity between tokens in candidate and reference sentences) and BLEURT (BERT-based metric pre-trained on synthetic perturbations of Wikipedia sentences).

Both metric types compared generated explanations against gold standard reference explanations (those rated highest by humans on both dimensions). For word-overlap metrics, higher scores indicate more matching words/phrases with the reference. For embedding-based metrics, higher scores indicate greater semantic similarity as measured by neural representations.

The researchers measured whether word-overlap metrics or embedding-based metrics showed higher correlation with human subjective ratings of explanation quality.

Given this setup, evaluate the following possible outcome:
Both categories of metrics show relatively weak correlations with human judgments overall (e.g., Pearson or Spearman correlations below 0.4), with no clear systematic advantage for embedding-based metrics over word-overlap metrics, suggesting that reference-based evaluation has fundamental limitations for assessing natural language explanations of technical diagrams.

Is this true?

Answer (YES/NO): NO